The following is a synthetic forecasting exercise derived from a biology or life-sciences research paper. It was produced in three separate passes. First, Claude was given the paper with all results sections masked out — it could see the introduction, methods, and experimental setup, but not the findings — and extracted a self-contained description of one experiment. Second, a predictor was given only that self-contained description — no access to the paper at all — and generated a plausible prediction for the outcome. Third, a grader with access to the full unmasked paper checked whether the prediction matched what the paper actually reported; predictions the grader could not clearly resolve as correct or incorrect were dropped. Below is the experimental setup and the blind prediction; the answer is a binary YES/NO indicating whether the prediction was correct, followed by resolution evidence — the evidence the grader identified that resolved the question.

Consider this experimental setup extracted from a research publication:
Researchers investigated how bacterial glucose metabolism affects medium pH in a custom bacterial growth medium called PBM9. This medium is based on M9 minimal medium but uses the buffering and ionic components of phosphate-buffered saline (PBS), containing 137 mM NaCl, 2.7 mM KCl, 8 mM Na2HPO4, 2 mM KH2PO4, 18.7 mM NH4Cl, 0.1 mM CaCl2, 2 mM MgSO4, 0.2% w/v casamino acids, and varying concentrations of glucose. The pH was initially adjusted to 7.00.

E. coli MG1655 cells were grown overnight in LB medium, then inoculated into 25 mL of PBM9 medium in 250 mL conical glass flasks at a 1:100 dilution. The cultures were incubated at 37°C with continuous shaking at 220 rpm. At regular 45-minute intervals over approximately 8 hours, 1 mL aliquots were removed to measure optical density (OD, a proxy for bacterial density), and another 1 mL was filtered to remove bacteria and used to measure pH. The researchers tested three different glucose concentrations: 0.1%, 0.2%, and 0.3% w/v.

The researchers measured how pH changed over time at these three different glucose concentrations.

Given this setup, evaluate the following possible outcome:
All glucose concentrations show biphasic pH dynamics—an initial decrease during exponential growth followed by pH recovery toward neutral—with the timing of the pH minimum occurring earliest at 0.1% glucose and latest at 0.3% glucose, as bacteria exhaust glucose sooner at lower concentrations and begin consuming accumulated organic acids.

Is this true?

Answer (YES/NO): NO